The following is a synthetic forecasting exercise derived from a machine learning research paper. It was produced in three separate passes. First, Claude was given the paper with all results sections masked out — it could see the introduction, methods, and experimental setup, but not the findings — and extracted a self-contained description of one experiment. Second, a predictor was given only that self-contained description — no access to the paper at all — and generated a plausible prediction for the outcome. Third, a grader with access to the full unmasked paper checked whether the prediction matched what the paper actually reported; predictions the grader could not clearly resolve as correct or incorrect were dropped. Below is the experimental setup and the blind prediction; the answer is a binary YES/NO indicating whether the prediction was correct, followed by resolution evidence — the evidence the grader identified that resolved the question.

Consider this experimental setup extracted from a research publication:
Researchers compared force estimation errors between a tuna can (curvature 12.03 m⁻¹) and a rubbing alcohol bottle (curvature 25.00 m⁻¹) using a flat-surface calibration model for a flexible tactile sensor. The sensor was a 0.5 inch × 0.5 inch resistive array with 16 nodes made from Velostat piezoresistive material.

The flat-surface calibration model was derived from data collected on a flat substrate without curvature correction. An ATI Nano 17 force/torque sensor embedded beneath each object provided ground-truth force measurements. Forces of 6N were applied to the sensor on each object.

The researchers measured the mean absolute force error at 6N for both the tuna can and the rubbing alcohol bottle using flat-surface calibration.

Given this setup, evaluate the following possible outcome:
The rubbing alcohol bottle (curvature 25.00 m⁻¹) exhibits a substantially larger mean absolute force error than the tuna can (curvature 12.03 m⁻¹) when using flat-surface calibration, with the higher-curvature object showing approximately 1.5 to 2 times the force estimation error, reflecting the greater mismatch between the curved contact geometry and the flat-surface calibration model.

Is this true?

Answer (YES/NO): NO